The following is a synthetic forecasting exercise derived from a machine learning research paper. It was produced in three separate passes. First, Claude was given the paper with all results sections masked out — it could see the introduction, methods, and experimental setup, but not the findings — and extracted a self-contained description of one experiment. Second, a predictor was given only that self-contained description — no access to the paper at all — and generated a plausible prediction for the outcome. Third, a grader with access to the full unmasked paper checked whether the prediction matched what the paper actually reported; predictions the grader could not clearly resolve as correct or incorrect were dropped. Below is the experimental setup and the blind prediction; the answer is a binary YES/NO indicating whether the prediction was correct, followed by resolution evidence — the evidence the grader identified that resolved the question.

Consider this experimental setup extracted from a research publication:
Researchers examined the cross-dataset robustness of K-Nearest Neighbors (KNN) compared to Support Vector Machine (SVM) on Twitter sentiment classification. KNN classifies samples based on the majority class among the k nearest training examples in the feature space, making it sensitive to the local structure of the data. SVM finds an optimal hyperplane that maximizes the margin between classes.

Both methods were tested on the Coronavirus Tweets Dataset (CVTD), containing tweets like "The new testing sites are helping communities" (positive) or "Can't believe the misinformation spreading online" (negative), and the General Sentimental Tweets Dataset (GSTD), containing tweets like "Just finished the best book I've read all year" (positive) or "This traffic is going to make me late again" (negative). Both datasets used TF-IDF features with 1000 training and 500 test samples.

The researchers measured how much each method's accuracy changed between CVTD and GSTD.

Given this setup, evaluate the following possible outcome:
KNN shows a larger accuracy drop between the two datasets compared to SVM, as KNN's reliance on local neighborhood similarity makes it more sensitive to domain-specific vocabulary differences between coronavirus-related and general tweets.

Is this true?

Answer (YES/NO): YES